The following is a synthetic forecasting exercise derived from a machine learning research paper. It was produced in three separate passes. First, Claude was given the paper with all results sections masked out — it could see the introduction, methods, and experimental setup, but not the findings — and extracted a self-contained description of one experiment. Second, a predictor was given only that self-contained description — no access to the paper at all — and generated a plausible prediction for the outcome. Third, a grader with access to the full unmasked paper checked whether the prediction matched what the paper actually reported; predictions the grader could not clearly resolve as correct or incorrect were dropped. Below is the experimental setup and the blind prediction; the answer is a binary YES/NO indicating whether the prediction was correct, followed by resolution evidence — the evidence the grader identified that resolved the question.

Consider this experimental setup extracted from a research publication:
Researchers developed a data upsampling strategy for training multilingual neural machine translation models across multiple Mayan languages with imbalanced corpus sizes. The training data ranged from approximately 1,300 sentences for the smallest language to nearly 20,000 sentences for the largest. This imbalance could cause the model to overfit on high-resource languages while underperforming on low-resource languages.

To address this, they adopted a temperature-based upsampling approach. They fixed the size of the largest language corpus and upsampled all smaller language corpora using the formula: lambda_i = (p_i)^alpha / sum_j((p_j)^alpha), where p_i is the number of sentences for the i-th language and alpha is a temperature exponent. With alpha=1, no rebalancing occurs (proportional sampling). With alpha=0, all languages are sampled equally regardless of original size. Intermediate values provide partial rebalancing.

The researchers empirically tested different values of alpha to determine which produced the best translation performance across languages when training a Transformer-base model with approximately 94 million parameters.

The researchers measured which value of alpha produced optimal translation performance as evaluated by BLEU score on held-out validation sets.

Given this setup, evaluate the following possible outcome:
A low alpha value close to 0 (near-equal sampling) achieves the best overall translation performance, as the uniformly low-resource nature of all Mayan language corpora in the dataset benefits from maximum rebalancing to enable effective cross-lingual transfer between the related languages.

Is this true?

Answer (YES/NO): NO